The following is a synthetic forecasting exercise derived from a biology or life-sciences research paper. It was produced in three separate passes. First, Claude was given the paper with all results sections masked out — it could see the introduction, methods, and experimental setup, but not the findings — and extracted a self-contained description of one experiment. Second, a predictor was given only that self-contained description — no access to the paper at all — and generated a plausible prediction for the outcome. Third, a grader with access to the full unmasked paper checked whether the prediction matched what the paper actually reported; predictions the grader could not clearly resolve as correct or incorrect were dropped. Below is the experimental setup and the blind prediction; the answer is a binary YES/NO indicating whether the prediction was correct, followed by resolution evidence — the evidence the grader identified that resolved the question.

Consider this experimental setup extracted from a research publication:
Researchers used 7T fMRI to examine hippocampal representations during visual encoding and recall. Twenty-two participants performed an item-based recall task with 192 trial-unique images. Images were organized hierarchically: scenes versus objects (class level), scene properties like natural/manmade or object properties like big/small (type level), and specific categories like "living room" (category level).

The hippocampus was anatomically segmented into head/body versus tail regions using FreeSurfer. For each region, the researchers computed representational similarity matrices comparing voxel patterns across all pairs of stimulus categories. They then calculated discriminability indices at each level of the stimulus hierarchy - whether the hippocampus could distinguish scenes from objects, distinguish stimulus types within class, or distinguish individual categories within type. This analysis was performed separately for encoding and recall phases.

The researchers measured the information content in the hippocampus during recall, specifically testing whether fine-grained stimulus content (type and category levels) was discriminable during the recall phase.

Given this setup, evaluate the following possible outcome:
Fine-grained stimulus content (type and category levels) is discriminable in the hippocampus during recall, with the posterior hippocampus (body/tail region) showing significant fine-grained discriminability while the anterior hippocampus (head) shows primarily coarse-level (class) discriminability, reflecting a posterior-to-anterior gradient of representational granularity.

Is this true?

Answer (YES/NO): NO